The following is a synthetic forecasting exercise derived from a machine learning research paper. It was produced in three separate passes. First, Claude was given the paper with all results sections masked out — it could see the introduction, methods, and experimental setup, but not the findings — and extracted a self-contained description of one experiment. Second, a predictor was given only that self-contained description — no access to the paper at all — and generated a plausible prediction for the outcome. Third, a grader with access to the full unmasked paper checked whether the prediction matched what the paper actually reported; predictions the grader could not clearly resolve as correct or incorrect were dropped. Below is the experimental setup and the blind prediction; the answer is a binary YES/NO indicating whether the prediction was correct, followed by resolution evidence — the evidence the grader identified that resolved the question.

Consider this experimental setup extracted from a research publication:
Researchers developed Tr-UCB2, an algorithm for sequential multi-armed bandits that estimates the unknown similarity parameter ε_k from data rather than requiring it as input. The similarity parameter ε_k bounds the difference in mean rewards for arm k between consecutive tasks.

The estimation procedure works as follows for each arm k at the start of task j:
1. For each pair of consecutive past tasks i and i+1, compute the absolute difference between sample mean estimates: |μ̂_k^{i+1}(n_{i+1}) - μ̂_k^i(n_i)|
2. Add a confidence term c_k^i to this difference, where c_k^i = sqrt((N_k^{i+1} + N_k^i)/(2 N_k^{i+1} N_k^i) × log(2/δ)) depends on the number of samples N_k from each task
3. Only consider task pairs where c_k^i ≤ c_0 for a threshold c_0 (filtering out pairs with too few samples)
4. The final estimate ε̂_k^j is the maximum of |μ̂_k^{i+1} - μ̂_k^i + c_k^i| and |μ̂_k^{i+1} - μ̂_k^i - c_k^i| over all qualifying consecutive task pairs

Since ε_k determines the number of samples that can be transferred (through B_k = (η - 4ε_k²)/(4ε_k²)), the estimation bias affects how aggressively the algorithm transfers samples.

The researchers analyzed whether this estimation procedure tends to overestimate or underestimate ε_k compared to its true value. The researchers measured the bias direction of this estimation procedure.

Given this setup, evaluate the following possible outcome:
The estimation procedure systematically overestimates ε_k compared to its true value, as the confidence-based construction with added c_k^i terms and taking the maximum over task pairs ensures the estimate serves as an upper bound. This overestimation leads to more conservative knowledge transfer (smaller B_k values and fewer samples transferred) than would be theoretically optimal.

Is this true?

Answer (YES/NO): YES